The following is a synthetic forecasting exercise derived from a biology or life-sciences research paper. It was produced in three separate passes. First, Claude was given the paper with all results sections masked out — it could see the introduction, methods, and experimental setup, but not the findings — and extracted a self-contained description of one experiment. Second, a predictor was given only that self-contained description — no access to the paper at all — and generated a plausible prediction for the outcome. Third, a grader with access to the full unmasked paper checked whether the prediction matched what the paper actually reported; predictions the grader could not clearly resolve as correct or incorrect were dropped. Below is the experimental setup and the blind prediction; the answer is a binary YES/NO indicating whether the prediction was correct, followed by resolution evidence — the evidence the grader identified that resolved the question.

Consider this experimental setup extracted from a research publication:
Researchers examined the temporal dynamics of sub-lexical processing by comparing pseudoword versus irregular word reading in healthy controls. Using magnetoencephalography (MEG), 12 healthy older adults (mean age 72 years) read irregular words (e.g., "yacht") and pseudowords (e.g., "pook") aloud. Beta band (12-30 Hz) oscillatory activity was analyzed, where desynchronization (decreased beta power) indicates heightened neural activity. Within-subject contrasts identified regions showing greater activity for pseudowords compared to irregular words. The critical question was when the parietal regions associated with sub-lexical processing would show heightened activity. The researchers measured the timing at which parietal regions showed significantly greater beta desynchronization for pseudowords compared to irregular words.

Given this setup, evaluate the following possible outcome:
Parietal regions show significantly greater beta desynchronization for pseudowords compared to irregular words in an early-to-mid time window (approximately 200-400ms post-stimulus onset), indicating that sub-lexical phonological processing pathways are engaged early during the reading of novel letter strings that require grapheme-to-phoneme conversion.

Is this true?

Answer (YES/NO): NO